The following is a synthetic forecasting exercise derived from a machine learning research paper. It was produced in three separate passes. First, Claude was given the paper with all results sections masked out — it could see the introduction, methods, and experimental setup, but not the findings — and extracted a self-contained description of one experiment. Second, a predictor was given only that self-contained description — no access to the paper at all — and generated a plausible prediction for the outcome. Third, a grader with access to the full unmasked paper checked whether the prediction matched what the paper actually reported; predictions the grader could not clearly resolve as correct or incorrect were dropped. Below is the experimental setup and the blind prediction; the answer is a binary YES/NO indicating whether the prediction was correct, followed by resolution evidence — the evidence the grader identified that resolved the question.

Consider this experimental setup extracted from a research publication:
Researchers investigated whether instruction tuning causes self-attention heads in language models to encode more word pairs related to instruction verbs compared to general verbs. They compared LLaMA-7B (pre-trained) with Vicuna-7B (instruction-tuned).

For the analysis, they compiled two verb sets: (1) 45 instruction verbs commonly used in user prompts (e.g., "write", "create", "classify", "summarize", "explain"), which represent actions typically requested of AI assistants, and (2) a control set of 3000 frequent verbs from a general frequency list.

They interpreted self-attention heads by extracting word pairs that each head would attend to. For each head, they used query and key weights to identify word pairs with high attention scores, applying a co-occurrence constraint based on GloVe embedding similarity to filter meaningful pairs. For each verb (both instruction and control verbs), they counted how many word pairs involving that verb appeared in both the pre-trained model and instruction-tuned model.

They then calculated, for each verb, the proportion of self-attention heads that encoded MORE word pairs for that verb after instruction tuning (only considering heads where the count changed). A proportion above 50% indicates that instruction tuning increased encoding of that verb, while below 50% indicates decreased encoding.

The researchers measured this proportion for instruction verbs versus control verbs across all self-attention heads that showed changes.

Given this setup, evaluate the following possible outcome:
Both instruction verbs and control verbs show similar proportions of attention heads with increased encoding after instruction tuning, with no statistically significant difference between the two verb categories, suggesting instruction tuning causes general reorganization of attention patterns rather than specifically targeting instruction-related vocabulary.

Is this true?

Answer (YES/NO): NO